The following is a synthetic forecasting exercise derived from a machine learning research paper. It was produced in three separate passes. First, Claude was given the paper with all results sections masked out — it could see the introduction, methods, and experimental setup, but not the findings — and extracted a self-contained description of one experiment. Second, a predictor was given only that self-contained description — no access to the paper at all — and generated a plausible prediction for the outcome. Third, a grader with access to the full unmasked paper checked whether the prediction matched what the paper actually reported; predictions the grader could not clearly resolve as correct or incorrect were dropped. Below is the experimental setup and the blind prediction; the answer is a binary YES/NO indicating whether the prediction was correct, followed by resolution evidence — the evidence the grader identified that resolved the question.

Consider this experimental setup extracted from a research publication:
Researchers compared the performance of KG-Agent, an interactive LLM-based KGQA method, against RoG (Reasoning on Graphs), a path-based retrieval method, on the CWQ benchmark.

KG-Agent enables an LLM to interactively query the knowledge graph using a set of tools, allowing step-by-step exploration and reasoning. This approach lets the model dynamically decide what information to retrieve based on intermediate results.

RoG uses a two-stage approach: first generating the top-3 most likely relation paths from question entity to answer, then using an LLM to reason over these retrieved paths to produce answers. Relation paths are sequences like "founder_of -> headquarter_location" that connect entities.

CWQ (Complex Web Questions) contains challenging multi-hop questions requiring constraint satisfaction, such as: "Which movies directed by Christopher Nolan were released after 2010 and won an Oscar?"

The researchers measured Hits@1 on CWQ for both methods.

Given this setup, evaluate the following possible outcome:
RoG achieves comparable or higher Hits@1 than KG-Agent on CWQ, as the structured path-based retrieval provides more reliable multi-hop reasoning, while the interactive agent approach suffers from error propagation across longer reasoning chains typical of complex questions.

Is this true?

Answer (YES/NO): NO